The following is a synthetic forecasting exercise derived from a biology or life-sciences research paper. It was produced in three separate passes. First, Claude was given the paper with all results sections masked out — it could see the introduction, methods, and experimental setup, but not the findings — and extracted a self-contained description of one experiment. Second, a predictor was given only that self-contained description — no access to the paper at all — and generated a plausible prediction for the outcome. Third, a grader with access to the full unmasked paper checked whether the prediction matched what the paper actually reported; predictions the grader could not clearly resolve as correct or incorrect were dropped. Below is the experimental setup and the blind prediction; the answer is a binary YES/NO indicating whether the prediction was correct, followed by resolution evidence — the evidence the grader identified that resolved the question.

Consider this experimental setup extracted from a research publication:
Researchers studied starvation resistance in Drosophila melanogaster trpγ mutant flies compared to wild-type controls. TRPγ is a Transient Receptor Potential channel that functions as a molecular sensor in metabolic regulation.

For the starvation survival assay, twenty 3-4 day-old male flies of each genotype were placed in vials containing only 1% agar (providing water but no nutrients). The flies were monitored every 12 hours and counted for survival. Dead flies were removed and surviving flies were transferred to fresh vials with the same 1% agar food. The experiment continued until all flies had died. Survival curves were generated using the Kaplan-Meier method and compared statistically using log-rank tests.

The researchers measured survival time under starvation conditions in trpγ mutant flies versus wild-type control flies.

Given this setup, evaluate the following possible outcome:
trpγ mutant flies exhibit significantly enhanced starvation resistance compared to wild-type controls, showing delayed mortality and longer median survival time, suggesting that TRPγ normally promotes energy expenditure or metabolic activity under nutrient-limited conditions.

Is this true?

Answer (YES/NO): NO